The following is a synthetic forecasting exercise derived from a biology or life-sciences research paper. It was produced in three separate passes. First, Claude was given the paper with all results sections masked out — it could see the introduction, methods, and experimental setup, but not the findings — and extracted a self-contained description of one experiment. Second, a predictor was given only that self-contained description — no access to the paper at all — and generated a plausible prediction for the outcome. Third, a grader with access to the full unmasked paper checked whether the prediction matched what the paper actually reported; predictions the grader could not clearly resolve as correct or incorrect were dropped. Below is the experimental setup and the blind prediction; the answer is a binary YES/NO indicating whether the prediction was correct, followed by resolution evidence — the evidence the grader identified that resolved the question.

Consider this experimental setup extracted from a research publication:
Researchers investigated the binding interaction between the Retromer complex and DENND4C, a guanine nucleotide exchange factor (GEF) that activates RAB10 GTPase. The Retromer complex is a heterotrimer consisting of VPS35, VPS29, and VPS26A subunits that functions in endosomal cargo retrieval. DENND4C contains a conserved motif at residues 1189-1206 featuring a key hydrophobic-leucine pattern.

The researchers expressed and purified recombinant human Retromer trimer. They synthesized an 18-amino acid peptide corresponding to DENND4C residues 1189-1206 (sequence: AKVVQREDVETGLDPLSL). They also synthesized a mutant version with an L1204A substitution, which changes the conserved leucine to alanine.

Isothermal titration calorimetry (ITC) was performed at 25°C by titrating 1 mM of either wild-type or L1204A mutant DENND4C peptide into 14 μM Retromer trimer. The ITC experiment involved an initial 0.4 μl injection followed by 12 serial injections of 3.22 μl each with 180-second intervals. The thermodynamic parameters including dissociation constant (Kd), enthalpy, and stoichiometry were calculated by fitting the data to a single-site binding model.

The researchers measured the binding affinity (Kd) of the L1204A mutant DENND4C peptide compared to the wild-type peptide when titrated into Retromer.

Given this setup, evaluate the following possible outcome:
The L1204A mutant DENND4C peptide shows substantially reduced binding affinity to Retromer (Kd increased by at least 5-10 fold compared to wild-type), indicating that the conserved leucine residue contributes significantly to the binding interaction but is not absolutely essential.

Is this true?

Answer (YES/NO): NO